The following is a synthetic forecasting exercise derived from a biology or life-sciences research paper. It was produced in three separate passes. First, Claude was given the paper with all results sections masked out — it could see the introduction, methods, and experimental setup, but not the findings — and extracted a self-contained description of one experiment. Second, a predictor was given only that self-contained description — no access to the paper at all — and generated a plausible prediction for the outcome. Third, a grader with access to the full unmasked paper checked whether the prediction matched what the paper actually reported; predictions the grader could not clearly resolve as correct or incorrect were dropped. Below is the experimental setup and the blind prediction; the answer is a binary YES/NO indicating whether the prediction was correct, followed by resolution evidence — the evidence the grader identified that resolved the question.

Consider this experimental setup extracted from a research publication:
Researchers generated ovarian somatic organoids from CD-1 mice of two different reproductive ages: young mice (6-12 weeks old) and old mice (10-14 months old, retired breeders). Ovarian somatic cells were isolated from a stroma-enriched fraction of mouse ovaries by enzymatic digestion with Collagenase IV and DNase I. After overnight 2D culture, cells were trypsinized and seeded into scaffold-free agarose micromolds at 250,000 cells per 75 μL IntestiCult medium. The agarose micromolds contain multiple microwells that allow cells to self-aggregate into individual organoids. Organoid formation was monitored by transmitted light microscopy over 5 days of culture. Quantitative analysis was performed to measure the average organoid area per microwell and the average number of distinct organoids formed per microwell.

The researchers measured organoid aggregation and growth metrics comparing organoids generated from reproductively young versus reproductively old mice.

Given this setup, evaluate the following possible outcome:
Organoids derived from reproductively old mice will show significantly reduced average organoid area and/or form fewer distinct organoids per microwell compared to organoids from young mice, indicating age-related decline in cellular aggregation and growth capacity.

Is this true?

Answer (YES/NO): NO